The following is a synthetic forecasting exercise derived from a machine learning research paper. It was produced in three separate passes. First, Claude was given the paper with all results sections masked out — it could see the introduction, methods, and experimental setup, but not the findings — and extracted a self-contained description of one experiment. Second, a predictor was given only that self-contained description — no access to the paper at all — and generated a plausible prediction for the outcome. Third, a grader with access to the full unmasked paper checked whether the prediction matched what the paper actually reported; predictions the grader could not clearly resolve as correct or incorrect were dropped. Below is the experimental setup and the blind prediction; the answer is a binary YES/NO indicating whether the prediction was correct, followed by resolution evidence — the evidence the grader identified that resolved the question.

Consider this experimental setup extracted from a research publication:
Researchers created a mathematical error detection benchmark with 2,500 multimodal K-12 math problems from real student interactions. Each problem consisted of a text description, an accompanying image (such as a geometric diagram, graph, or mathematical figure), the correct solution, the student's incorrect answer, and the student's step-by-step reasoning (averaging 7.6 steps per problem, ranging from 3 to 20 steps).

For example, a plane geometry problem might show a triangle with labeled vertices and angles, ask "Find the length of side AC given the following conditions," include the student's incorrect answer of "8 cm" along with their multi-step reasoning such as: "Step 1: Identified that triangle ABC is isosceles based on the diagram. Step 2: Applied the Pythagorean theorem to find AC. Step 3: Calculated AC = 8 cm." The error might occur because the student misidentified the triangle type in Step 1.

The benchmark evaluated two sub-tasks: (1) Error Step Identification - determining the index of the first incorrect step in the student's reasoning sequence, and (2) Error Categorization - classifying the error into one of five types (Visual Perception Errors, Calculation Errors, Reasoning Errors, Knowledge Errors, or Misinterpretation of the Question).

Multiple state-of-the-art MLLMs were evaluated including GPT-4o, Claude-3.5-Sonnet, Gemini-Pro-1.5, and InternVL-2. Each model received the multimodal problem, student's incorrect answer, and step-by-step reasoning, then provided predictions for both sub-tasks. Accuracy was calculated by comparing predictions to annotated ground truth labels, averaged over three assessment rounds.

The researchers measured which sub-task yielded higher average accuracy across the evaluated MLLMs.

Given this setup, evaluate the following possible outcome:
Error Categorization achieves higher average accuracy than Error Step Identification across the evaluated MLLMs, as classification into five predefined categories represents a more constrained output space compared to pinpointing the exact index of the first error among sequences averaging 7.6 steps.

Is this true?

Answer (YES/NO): YES